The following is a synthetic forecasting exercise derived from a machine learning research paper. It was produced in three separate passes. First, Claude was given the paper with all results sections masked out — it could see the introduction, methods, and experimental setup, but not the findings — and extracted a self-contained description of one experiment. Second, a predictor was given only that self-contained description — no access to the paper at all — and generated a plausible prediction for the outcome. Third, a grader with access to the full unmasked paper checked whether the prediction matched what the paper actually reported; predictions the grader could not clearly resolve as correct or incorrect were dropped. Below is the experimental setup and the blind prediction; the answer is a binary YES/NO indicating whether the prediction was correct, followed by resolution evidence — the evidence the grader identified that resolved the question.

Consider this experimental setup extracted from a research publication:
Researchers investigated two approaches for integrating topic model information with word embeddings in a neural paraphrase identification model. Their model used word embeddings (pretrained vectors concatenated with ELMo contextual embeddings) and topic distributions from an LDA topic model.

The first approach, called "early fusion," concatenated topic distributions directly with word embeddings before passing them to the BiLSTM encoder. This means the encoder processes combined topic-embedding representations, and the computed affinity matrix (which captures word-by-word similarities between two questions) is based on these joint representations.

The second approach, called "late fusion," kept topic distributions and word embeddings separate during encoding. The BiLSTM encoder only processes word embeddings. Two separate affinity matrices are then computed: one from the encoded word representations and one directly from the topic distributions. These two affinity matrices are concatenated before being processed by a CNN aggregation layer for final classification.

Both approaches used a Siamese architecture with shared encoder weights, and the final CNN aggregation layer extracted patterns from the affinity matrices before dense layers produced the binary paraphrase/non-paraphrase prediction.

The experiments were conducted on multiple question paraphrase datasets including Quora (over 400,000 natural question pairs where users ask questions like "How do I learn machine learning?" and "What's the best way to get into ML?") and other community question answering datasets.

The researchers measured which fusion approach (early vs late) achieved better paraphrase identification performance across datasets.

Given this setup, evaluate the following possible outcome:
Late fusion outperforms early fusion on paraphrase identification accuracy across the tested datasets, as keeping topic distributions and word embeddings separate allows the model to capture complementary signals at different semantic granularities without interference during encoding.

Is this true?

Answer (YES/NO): NO